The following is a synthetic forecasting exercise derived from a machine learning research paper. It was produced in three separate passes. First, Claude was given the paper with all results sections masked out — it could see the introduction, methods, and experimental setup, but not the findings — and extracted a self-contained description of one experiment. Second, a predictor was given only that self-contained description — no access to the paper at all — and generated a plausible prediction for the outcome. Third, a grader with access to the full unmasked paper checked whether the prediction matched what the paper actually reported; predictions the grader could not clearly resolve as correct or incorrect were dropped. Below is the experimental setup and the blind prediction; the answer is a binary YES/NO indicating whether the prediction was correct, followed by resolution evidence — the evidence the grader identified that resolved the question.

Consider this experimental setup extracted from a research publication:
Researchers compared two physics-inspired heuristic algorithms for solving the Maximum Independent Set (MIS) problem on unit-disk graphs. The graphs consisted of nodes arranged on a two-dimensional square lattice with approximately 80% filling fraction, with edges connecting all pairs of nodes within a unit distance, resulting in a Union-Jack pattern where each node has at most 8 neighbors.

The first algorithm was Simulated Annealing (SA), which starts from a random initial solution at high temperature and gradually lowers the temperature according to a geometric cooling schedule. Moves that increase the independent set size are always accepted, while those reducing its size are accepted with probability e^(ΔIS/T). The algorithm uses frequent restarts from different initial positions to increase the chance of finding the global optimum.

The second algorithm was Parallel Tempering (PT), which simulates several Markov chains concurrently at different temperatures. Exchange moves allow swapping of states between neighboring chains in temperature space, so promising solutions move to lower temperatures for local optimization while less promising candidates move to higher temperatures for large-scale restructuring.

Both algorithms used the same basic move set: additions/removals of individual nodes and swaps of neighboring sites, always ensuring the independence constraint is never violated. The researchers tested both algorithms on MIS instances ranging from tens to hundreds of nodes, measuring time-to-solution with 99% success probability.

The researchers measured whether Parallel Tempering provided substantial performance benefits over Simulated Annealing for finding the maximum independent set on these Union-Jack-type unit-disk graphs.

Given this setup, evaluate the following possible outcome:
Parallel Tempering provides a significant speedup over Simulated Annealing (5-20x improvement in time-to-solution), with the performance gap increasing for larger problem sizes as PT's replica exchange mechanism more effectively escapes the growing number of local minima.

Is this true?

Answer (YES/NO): NO